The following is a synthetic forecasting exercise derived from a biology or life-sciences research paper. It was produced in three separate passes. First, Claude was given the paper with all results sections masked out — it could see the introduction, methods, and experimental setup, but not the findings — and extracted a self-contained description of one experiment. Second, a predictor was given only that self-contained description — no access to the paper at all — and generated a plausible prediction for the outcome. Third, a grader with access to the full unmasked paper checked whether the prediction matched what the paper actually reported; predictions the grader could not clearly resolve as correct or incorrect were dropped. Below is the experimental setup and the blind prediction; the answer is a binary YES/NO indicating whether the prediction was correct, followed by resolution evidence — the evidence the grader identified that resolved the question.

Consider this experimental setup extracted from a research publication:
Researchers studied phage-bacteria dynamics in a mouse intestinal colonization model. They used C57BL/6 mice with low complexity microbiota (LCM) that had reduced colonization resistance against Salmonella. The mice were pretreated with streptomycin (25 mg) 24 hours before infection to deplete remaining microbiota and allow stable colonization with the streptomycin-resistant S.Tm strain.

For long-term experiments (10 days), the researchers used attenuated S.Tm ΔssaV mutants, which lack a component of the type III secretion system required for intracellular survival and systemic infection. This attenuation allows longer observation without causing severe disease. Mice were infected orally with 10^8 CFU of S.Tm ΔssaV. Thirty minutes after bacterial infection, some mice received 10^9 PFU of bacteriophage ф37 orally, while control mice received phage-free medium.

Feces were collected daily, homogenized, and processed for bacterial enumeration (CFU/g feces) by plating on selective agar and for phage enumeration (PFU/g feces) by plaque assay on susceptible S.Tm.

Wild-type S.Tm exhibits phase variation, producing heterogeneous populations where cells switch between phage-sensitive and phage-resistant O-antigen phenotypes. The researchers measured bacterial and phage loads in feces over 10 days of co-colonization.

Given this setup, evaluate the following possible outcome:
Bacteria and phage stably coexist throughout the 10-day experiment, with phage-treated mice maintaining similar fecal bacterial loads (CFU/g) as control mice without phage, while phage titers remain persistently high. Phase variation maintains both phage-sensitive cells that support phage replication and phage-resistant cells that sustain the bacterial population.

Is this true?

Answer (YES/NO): NO